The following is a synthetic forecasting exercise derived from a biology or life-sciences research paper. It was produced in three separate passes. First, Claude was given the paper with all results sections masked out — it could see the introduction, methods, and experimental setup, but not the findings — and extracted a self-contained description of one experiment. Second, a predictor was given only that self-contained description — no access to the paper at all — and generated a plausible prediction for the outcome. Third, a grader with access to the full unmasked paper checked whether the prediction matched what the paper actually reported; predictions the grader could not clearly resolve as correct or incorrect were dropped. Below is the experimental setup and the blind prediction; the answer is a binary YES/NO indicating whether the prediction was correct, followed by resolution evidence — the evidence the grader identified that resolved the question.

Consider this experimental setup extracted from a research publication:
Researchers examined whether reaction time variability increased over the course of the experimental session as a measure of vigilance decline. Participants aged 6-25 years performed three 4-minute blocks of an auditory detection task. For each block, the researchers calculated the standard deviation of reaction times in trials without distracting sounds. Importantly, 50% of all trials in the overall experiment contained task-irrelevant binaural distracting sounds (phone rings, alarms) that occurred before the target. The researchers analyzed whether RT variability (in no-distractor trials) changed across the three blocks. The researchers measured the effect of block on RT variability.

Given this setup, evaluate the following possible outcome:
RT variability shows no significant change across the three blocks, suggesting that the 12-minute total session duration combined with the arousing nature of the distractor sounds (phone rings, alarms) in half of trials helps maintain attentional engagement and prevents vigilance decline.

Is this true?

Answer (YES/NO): YES